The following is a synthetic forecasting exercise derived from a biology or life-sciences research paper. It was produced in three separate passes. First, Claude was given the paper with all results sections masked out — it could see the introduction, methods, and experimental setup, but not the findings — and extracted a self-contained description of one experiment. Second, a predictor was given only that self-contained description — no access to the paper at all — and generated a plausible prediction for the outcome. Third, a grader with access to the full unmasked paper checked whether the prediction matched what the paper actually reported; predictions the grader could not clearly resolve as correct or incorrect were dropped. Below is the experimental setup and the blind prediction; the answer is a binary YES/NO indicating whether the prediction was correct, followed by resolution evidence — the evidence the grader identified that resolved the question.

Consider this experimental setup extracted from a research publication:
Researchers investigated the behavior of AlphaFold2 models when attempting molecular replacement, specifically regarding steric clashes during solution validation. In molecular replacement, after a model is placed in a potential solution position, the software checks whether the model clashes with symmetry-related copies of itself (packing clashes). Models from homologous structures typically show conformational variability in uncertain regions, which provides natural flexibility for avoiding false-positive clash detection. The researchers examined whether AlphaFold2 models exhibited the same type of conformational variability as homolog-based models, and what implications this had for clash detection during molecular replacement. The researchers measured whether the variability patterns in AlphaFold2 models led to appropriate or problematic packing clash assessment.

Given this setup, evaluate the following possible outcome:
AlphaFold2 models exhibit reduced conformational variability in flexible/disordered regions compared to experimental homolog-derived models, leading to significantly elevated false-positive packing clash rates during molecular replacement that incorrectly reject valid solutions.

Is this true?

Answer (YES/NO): YES